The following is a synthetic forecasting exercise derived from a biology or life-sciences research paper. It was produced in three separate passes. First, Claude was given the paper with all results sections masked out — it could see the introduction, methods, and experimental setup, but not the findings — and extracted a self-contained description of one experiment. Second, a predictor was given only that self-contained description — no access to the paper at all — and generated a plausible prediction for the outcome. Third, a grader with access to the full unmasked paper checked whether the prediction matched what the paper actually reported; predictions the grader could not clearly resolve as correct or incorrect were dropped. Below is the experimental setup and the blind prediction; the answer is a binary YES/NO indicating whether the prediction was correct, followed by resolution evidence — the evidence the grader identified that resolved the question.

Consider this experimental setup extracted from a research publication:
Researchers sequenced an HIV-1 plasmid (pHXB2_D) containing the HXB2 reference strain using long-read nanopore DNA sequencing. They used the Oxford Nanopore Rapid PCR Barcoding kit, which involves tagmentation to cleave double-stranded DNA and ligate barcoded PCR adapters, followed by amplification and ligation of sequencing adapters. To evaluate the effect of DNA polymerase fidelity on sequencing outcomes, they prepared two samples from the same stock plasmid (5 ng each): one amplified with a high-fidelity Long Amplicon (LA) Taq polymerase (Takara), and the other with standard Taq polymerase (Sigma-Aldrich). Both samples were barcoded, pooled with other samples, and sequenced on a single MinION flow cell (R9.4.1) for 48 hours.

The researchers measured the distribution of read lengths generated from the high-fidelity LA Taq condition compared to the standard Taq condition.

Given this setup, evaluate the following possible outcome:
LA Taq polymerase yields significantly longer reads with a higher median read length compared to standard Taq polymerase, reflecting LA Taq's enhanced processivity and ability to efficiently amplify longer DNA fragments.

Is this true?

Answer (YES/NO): YES